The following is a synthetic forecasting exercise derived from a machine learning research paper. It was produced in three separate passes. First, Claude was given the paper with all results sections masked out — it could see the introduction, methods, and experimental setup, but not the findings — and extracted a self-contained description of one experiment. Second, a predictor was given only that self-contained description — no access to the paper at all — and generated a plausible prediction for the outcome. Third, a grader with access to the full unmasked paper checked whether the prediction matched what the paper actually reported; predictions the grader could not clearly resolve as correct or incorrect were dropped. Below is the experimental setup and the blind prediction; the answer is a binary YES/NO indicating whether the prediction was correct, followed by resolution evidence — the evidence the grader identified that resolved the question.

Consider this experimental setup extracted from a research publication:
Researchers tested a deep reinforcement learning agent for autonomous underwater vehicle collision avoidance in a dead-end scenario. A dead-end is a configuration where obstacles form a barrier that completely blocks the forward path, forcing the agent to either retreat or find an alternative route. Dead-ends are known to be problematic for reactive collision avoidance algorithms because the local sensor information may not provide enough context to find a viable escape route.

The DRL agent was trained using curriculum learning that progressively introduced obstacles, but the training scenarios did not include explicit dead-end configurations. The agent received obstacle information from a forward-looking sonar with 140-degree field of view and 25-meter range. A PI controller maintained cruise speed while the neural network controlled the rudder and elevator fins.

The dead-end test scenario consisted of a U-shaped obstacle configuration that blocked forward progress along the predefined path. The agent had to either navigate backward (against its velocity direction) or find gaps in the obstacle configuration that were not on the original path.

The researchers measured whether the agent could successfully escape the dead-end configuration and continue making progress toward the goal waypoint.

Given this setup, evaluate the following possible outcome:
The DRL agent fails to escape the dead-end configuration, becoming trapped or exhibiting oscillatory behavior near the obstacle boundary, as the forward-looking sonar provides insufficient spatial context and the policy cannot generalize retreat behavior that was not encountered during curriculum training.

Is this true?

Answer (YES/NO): NO